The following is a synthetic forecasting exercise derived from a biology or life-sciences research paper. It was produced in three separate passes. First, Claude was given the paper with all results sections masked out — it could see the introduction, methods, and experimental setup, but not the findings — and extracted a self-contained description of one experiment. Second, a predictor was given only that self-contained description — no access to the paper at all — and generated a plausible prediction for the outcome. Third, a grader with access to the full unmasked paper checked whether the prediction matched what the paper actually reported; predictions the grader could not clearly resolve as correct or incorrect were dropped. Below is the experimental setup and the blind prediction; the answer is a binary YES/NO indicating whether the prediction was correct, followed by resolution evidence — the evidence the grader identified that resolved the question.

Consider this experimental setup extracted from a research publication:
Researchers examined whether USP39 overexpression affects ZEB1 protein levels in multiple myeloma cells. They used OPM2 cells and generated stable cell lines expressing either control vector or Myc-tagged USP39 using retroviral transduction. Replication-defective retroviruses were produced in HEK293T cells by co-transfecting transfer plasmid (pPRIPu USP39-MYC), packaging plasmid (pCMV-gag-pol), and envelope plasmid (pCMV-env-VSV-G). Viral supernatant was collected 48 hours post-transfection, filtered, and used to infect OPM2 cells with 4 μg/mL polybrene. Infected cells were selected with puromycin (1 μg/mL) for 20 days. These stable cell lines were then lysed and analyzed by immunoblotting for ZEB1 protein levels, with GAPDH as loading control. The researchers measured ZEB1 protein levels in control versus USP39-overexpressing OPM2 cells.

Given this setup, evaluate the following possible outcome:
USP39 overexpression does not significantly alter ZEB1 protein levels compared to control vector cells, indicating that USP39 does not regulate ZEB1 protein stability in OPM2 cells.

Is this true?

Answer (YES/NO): NO